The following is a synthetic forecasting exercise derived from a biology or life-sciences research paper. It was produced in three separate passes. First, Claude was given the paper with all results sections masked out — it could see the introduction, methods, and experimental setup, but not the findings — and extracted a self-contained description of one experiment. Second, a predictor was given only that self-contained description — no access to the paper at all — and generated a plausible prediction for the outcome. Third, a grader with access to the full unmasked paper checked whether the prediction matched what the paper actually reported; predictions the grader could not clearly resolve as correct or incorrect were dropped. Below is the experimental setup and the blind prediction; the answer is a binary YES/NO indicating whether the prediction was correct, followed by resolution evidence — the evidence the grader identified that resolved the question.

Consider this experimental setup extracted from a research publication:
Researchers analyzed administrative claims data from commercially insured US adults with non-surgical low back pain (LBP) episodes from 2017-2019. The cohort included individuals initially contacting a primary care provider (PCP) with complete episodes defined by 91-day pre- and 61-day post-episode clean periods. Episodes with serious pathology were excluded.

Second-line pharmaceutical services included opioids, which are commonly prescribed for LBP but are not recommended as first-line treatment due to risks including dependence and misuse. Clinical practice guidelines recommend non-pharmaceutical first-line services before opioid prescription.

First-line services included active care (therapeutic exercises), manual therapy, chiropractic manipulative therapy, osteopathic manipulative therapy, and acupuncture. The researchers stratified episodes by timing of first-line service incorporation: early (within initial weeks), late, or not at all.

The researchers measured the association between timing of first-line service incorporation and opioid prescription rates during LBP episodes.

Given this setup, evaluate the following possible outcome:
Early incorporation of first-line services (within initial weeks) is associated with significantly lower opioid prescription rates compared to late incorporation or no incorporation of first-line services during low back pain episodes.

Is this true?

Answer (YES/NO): YES